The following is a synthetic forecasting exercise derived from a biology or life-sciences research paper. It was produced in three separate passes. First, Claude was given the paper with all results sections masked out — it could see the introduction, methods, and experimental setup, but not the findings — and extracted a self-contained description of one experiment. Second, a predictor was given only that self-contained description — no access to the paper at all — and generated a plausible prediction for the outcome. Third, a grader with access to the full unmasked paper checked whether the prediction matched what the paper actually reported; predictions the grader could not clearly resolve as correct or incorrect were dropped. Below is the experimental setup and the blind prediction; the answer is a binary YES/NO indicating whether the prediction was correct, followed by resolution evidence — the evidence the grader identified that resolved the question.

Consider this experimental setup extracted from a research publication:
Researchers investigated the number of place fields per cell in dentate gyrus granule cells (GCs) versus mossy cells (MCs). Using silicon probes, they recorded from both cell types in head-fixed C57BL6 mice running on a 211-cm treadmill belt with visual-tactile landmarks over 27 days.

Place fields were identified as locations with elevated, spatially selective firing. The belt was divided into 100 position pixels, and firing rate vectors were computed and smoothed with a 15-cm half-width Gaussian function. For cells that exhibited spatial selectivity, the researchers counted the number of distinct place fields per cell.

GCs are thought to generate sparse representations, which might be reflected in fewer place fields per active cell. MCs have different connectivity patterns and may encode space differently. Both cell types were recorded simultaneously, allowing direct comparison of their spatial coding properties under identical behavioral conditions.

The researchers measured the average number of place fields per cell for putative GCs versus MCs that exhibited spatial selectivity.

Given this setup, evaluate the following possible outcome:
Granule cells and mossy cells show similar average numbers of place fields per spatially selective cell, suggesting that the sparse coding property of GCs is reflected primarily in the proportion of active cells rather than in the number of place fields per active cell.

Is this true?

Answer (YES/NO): NO